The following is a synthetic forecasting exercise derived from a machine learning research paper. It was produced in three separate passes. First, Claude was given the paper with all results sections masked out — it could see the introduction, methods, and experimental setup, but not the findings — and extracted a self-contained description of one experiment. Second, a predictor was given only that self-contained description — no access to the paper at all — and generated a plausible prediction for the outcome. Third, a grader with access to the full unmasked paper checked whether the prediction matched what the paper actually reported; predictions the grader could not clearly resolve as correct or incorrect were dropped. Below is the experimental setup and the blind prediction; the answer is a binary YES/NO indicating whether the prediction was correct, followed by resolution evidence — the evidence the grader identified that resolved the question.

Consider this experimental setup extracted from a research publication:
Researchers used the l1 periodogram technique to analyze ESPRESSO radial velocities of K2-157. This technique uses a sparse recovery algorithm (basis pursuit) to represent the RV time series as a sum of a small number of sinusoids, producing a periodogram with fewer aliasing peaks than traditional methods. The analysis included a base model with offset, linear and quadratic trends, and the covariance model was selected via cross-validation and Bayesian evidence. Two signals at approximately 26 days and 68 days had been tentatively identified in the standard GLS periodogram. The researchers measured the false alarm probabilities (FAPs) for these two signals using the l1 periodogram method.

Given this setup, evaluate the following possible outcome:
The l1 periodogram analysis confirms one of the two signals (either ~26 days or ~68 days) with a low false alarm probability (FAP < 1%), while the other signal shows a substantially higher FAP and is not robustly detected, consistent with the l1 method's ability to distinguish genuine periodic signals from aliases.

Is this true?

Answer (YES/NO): NO